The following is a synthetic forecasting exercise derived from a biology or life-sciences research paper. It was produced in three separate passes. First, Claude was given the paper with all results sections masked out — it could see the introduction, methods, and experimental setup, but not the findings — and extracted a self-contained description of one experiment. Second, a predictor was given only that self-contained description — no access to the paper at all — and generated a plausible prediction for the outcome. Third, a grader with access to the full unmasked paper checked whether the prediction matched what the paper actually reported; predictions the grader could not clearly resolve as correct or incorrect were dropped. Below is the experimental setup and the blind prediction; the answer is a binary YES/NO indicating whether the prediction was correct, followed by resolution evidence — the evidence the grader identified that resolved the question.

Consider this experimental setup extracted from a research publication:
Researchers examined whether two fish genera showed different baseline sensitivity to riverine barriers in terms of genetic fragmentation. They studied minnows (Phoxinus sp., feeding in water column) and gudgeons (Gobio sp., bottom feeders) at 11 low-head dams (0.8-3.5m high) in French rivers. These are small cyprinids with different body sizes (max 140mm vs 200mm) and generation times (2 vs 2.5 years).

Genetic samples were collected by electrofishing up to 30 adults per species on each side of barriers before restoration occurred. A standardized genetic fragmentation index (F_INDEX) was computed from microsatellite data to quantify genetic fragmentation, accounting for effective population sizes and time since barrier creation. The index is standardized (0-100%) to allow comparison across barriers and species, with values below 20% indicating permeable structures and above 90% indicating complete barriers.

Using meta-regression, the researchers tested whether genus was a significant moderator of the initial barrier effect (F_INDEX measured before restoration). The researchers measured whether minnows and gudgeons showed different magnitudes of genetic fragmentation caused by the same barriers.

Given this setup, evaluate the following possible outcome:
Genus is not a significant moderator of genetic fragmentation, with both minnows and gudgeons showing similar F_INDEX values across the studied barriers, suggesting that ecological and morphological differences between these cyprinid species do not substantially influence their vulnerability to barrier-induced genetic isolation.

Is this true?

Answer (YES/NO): NO